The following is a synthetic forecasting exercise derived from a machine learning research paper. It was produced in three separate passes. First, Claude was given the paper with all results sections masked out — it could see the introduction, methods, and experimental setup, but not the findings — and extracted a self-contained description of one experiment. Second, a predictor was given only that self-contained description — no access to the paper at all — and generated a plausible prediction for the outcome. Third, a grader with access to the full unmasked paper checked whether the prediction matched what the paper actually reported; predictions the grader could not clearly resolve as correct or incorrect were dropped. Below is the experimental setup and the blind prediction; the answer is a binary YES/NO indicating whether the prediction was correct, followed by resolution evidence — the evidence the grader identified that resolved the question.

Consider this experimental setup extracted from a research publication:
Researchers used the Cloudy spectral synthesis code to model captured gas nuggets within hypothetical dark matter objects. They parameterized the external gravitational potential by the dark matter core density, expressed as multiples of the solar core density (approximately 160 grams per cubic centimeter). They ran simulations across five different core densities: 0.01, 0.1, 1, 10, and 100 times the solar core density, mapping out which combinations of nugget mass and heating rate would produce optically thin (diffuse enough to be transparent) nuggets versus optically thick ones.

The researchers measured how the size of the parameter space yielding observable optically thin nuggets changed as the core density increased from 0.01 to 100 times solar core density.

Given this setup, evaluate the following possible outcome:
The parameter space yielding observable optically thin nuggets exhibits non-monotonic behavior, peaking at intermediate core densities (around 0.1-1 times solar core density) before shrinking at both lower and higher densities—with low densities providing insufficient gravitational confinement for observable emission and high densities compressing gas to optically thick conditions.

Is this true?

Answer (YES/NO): NO